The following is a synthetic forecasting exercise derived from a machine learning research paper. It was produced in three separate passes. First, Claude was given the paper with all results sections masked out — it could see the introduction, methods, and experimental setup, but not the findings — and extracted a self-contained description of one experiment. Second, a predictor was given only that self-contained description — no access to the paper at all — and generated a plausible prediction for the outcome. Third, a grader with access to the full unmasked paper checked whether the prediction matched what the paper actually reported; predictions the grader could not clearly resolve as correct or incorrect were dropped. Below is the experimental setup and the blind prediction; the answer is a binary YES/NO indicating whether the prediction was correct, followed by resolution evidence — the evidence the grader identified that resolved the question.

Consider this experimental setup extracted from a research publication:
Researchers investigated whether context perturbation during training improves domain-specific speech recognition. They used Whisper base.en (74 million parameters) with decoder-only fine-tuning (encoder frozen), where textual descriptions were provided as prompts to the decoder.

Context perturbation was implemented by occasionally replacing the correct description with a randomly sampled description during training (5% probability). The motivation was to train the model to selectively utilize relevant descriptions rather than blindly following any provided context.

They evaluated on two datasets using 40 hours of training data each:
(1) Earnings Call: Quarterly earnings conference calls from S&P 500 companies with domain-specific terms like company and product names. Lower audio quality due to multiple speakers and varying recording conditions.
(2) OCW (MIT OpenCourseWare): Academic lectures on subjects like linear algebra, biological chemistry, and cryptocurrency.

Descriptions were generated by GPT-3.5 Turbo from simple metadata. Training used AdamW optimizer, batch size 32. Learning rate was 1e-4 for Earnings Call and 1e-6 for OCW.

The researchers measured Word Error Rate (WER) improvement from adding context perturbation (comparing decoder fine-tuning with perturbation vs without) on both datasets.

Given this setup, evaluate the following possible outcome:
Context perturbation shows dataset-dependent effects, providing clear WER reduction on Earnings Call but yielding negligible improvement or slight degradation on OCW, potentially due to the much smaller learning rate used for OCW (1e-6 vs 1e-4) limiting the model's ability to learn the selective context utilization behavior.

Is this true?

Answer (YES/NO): YES